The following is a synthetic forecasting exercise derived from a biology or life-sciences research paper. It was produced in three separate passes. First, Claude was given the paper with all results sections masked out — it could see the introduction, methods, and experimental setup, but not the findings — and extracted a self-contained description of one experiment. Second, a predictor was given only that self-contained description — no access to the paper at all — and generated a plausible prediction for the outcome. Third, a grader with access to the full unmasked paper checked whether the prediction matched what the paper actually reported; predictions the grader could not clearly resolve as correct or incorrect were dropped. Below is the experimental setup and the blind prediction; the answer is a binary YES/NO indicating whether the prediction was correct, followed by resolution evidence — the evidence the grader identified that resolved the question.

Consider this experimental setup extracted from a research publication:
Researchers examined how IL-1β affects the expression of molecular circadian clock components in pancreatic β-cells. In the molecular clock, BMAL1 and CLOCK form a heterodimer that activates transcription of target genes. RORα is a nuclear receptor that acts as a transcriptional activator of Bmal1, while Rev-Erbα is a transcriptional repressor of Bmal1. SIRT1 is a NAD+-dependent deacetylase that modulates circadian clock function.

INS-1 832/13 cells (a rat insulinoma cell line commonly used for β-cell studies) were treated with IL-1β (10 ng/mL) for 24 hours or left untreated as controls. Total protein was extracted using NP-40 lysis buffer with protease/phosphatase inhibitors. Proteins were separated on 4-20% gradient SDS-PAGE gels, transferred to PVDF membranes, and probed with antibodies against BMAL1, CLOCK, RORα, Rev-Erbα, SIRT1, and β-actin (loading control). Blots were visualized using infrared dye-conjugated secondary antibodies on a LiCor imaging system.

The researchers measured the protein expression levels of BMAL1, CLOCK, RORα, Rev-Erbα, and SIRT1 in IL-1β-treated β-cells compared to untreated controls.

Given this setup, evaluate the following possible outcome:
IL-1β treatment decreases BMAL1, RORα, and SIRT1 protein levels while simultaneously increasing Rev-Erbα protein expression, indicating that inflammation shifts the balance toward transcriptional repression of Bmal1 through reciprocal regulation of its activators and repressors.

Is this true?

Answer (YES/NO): YES